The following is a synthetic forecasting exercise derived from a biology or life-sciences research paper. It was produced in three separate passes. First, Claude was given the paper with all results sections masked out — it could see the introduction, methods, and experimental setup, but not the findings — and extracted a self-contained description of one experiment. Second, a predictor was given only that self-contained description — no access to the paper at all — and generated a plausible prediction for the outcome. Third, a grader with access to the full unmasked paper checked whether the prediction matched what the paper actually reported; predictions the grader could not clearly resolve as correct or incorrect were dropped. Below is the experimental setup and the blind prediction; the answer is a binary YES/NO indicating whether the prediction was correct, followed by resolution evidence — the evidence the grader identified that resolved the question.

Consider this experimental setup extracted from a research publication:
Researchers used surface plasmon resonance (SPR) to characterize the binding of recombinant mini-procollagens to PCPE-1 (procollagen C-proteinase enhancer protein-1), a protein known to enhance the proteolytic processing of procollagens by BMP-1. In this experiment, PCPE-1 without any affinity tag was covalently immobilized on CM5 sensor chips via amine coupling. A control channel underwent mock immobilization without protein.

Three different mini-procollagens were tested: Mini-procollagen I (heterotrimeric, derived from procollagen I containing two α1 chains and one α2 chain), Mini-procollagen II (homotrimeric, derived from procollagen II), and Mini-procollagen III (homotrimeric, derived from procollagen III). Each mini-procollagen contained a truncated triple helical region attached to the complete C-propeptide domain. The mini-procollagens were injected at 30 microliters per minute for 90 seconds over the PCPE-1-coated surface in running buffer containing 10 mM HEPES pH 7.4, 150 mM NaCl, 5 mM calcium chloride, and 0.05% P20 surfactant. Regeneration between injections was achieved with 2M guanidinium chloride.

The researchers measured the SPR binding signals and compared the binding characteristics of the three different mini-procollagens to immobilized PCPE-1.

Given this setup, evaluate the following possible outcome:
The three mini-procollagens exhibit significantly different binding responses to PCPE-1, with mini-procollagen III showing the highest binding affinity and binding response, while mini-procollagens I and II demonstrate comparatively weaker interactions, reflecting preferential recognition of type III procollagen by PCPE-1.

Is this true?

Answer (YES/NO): NO